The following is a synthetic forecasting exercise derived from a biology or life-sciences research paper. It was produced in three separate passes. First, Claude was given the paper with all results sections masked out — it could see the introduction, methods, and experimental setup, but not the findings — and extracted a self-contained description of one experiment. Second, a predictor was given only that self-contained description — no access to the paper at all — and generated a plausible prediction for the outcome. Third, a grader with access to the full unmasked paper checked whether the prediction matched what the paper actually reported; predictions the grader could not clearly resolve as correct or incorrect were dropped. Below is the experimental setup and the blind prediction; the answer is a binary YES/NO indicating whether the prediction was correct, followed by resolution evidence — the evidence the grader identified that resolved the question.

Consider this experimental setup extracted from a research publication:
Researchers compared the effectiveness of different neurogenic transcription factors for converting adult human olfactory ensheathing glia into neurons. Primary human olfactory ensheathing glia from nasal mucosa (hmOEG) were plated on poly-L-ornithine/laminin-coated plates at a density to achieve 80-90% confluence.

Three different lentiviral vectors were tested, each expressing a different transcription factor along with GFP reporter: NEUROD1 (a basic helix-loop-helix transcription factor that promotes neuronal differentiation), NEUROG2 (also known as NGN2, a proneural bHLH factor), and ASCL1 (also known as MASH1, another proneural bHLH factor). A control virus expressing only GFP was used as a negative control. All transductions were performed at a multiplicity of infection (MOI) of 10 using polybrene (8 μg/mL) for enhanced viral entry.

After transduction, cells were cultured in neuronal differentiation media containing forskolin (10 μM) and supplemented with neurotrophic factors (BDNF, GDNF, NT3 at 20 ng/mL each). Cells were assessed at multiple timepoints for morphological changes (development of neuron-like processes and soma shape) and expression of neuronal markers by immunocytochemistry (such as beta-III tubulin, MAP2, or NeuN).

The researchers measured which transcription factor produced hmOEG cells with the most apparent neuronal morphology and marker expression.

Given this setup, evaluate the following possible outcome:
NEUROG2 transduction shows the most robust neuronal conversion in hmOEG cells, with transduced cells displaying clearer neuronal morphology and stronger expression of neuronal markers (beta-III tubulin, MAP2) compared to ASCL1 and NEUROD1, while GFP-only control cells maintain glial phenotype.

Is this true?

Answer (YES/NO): NO